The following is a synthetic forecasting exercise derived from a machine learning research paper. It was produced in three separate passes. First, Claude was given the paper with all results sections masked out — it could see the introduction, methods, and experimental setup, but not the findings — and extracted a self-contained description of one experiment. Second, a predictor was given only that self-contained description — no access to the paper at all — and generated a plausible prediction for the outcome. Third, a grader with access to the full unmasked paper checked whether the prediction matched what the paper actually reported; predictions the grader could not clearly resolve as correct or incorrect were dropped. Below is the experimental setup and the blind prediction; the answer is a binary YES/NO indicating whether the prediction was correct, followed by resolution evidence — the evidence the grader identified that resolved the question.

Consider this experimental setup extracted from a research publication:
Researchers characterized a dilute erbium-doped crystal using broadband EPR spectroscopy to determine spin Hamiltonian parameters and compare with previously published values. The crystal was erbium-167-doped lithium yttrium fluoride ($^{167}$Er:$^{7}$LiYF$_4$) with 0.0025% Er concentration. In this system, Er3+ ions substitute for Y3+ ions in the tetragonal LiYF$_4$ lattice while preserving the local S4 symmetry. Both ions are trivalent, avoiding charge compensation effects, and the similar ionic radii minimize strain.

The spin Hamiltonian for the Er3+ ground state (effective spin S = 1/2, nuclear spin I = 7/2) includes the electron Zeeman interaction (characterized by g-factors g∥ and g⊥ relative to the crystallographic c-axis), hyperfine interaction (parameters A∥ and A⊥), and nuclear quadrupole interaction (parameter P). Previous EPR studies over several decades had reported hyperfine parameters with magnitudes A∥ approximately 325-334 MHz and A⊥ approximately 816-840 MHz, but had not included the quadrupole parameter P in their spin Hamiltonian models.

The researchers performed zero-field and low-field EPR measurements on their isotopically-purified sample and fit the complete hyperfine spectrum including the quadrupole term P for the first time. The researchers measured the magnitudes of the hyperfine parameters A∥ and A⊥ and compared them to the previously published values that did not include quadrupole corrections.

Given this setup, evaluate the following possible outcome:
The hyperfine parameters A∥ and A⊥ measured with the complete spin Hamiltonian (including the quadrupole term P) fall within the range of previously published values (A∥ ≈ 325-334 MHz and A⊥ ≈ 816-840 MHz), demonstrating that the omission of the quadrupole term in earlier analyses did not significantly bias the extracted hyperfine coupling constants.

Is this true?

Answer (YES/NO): NO